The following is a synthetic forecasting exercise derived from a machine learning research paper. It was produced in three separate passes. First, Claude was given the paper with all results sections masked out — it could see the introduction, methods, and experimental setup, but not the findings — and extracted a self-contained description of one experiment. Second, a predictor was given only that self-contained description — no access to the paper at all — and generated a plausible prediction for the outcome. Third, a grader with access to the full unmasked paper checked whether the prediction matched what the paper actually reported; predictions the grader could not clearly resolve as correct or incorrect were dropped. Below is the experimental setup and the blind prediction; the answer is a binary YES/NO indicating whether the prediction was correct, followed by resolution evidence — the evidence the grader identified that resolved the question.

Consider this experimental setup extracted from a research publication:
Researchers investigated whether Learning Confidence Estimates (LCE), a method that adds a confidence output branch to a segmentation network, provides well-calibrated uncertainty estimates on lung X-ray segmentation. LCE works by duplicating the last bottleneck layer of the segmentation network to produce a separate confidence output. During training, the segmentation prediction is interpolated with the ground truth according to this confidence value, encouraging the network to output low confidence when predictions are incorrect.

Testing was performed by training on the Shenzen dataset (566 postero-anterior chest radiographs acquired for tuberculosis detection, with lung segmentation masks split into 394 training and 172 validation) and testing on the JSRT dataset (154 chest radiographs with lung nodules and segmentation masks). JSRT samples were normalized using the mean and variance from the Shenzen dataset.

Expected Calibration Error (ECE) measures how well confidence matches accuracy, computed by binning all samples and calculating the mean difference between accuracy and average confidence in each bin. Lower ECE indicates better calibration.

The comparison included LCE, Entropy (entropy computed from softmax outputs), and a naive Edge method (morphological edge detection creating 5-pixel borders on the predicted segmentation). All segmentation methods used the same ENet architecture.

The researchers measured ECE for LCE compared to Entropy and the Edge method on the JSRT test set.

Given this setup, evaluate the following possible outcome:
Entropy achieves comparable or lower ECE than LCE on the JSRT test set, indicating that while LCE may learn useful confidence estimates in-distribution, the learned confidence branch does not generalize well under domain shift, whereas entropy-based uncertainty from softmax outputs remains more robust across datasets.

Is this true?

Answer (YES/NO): YES